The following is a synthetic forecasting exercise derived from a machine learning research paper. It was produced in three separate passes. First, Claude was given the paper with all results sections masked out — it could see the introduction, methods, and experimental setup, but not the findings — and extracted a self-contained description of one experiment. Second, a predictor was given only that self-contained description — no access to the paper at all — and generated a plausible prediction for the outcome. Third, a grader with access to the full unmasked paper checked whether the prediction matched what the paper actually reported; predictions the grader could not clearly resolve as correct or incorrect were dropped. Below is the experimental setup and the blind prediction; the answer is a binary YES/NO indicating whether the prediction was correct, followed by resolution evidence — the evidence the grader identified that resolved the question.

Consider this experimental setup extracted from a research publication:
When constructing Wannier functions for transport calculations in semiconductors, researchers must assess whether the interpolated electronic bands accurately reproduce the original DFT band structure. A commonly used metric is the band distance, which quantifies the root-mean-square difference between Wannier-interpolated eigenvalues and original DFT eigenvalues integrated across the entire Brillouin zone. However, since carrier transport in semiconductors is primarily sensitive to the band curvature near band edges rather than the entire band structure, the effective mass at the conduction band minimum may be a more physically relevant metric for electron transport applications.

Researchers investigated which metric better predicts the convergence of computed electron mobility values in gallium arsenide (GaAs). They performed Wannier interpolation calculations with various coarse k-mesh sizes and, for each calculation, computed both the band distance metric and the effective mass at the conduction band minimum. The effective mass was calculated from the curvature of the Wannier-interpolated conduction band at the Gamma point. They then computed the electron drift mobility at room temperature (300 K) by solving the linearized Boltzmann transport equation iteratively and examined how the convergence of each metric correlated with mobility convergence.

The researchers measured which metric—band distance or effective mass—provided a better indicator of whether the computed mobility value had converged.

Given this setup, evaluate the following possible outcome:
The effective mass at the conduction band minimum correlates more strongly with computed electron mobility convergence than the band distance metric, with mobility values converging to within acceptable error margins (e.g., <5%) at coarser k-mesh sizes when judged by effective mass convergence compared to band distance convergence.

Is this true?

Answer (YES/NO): YES